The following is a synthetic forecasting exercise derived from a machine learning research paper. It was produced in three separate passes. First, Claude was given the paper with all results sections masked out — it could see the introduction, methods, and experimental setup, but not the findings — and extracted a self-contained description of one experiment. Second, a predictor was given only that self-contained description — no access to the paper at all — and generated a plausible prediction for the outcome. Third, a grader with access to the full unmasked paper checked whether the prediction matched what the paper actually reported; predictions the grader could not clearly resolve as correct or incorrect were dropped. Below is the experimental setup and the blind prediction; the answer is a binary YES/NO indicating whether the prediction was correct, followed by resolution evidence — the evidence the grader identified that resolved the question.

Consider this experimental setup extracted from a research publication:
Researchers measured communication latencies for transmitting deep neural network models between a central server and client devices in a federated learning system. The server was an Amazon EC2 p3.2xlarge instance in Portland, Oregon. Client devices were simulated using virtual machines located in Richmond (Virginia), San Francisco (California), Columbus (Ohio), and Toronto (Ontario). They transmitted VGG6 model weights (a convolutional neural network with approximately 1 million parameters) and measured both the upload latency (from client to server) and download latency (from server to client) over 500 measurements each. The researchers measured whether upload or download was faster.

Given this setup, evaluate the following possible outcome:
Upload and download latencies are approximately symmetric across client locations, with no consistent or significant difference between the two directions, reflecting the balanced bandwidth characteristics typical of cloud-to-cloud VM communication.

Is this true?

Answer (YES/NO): NO